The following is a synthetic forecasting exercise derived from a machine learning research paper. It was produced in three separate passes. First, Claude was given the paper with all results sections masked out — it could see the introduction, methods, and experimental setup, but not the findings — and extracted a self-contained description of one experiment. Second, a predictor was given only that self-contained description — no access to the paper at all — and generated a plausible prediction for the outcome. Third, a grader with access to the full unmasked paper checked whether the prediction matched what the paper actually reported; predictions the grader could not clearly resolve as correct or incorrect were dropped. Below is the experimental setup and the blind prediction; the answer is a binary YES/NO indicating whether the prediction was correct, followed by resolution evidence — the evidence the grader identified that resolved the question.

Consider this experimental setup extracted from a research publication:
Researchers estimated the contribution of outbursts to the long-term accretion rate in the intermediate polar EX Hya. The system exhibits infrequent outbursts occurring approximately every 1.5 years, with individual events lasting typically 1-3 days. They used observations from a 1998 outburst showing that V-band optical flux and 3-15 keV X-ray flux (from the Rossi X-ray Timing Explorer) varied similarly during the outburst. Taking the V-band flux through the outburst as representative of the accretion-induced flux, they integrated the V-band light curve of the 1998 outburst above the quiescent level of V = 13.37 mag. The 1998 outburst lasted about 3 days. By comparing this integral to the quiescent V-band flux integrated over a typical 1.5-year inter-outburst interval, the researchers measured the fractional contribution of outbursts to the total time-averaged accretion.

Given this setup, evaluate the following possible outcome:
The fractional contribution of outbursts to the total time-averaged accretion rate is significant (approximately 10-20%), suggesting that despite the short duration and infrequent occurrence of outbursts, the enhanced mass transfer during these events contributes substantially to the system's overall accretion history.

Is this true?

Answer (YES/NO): NO